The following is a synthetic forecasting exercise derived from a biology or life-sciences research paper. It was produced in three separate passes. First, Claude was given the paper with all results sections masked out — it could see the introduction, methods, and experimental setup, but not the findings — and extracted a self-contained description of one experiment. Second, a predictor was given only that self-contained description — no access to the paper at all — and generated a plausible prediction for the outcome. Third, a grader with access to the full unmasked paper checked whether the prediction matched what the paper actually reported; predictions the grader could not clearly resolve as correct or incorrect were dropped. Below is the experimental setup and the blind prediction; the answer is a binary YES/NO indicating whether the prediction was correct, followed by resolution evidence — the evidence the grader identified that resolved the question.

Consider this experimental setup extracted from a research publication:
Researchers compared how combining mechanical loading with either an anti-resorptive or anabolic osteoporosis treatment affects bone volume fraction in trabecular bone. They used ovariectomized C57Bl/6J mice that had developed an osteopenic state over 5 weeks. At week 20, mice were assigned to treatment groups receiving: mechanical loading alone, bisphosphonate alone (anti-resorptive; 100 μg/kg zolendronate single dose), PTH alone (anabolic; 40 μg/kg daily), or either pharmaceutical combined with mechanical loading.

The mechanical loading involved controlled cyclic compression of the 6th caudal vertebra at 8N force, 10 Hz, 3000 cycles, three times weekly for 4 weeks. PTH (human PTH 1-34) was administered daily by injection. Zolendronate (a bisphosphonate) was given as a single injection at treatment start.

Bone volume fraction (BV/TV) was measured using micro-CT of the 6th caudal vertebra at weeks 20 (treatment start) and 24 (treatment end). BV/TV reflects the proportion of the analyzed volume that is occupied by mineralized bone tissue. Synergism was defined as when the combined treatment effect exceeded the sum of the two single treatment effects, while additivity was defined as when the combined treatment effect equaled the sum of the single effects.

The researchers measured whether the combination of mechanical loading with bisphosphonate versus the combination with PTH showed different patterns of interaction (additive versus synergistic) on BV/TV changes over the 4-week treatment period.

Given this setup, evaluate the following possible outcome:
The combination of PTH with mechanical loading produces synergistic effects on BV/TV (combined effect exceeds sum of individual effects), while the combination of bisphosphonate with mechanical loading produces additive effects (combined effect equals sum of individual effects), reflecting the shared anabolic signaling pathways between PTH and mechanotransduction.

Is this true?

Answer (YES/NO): NO